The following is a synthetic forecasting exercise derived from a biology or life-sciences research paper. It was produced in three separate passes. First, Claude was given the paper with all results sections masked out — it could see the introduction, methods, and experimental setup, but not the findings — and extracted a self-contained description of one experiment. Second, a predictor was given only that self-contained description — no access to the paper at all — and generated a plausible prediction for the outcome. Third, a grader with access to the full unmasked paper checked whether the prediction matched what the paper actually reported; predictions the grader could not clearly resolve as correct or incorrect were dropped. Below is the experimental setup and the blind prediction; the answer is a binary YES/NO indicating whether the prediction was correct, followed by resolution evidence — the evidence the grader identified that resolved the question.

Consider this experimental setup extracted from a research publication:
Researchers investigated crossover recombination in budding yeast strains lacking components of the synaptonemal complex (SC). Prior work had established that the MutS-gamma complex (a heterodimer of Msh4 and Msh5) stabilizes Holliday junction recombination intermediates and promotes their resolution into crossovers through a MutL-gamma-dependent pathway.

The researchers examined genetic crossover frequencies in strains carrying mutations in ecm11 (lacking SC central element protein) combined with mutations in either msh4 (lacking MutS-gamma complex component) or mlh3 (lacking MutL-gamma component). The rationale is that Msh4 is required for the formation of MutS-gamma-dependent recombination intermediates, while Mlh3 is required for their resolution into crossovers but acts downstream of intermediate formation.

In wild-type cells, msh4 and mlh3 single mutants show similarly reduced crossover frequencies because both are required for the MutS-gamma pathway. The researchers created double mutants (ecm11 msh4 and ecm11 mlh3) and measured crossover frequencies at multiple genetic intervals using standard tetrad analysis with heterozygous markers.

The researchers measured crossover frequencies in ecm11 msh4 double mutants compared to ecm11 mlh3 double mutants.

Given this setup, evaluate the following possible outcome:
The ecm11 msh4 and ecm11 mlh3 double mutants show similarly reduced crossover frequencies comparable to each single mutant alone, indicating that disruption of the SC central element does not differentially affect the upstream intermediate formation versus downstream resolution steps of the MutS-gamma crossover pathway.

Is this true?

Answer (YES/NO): NO